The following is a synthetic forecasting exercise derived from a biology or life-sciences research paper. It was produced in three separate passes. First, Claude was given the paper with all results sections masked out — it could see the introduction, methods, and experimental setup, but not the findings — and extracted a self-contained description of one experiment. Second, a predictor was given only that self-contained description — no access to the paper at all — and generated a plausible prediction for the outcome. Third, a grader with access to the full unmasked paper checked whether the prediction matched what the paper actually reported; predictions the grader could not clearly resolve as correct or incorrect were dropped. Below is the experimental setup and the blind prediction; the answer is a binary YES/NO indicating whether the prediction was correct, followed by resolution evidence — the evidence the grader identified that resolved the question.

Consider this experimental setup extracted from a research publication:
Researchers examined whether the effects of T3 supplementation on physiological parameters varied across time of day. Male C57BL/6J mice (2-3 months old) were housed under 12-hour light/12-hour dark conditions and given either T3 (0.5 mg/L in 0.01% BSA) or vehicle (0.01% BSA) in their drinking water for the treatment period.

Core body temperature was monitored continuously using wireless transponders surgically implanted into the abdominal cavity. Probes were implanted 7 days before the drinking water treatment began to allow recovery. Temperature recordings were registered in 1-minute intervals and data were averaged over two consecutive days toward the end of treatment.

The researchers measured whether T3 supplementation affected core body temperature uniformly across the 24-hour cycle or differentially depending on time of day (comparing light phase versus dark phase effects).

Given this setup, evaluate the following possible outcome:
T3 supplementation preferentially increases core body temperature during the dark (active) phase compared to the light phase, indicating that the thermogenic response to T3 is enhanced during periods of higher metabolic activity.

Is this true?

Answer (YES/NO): NO